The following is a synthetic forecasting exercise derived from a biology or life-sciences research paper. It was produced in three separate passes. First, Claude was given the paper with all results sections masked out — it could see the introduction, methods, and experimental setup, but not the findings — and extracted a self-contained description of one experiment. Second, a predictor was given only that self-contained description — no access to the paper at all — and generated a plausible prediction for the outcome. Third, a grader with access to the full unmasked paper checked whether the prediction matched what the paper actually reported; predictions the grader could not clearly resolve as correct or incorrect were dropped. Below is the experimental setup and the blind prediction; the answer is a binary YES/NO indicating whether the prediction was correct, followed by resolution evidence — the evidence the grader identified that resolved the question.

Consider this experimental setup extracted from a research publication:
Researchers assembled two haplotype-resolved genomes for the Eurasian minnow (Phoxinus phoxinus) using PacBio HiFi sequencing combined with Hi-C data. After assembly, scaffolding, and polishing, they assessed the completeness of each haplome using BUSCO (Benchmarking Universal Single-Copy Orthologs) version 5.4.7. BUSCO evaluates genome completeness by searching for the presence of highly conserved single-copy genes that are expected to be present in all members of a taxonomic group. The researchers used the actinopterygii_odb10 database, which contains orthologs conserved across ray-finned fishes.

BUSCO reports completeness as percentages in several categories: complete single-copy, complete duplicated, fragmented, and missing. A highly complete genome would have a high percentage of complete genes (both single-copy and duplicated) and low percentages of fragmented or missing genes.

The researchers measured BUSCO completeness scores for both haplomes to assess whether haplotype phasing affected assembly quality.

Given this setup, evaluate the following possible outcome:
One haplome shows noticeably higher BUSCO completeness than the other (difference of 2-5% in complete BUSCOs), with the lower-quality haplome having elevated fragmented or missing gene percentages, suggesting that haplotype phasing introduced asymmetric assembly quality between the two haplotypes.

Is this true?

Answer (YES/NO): NO